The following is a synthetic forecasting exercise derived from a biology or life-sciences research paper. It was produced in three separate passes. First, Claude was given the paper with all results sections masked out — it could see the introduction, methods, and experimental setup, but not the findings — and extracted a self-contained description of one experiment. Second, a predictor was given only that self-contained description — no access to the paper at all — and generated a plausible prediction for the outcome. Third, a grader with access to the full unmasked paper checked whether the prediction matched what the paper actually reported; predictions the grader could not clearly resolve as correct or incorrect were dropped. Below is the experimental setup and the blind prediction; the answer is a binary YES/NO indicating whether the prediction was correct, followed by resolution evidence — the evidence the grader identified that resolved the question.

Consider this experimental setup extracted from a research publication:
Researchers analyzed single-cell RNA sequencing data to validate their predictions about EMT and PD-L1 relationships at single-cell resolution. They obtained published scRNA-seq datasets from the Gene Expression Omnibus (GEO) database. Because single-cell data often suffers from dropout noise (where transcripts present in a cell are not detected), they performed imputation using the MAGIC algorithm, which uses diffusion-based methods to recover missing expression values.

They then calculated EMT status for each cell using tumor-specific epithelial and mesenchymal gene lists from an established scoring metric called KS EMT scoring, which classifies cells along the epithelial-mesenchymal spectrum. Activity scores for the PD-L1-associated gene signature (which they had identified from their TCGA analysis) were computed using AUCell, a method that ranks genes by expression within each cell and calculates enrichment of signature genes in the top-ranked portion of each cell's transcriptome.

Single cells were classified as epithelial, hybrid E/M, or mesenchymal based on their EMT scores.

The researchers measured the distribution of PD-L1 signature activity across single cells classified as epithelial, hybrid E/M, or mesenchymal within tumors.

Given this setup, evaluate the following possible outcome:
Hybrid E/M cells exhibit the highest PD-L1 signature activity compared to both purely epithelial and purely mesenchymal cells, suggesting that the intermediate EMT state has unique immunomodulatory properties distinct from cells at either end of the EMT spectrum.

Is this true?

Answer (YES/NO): NO